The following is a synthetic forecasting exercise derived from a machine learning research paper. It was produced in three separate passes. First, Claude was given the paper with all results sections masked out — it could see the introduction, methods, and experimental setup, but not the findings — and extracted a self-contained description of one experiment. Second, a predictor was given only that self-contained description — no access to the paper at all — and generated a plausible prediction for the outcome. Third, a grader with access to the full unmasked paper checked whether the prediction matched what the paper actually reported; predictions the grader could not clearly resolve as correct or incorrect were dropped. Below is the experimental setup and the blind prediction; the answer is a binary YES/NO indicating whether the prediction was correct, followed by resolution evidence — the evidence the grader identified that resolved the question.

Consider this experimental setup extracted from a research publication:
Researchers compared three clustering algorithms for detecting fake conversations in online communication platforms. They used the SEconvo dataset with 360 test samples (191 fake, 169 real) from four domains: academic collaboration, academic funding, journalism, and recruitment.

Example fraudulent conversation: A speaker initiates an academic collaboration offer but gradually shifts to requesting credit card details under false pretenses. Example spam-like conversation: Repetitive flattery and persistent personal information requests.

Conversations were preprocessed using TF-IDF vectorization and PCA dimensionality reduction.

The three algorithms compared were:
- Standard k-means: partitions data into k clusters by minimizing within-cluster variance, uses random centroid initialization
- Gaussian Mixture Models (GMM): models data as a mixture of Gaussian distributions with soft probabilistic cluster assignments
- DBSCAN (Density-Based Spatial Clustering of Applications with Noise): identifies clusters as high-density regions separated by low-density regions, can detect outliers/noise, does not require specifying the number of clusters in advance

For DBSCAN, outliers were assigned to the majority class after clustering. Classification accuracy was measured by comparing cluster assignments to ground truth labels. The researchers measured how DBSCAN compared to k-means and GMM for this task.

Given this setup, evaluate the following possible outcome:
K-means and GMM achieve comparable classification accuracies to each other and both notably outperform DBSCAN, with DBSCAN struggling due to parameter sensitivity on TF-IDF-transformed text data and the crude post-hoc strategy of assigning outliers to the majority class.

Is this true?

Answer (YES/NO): NO